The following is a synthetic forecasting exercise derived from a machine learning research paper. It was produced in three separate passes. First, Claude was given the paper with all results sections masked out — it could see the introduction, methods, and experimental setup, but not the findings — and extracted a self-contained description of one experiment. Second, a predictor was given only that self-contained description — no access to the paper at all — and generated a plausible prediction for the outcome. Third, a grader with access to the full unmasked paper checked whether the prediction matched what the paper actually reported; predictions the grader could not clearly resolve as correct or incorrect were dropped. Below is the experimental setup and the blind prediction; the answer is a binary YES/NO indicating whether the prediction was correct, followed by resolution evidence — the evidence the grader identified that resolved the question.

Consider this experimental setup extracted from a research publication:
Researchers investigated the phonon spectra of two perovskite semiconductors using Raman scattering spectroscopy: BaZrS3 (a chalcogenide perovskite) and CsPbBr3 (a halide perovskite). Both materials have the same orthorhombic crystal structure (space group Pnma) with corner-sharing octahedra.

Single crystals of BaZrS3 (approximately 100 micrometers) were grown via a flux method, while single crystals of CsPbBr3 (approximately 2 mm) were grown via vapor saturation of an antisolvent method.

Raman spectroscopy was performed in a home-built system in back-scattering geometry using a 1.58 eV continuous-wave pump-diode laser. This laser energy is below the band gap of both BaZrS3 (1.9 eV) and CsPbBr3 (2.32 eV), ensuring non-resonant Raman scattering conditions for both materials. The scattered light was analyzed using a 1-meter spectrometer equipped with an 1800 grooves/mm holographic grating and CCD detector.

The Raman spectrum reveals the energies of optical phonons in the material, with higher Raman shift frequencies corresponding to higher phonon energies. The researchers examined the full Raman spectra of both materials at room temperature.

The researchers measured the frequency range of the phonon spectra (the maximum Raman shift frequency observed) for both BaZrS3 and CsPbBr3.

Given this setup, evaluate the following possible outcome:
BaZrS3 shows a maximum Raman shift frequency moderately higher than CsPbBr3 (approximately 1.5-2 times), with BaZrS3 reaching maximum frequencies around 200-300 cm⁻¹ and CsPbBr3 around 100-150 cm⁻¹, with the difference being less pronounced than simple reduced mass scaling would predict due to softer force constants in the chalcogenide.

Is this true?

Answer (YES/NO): NO